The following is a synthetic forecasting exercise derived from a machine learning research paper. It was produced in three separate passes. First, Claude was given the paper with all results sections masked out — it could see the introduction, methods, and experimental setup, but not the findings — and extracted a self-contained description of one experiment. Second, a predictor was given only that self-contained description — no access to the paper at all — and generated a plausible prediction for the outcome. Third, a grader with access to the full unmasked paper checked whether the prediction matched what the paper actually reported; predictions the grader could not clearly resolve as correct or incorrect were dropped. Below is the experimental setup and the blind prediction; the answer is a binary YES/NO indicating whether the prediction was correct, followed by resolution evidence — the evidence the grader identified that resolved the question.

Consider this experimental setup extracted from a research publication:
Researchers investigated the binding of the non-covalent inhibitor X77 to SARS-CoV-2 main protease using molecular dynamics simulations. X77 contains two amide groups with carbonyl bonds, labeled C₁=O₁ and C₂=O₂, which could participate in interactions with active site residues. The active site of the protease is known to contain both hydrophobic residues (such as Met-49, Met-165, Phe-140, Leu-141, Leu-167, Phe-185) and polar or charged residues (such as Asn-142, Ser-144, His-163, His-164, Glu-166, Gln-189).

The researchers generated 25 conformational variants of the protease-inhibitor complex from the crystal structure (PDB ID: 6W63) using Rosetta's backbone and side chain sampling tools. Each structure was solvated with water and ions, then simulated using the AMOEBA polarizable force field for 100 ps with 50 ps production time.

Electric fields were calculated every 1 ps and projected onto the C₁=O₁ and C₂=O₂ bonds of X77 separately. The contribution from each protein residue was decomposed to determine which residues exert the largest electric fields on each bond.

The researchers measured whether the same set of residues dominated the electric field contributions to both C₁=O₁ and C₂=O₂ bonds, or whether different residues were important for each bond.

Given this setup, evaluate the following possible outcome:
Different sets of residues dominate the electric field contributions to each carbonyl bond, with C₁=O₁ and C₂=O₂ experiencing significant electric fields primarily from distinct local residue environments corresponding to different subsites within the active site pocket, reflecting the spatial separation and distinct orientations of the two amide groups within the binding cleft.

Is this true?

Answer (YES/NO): YES